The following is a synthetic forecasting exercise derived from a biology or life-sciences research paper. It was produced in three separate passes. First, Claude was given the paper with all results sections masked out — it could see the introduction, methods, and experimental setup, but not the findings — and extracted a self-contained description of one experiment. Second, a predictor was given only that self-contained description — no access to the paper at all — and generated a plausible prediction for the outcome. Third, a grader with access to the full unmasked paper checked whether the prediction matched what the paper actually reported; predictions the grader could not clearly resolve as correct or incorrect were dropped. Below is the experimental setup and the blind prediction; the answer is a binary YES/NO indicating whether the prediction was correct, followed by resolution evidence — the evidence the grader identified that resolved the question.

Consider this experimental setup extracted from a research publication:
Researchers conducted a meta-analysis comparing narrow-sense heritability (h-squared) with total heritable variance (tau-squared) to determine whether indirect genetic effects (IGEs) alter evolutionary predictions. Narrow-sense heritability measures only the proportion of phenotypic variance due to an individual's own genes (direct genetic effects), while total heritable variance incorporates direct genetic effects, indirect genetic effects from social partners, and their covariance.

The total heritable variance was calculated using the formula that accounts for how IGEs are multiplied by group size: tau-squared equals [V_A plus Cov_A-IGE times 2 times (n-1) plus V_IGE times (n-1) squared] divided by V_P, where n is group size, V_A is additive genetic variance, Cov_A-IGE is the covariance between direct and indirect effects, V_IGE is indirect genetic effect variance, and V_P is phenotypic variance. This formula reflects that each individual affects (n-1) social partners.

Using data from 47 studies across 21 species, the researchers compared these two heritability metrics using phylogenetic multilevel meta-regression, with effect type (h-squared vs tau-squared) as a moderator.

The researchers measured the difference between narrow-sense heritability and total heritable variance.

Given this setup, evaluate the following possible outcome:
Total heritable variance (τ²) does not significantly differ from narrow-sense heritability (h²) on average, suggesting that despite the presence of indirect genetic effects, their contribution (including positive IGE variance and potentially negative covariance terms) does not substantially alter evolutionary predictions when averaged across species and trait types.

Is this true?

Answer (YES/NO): NO